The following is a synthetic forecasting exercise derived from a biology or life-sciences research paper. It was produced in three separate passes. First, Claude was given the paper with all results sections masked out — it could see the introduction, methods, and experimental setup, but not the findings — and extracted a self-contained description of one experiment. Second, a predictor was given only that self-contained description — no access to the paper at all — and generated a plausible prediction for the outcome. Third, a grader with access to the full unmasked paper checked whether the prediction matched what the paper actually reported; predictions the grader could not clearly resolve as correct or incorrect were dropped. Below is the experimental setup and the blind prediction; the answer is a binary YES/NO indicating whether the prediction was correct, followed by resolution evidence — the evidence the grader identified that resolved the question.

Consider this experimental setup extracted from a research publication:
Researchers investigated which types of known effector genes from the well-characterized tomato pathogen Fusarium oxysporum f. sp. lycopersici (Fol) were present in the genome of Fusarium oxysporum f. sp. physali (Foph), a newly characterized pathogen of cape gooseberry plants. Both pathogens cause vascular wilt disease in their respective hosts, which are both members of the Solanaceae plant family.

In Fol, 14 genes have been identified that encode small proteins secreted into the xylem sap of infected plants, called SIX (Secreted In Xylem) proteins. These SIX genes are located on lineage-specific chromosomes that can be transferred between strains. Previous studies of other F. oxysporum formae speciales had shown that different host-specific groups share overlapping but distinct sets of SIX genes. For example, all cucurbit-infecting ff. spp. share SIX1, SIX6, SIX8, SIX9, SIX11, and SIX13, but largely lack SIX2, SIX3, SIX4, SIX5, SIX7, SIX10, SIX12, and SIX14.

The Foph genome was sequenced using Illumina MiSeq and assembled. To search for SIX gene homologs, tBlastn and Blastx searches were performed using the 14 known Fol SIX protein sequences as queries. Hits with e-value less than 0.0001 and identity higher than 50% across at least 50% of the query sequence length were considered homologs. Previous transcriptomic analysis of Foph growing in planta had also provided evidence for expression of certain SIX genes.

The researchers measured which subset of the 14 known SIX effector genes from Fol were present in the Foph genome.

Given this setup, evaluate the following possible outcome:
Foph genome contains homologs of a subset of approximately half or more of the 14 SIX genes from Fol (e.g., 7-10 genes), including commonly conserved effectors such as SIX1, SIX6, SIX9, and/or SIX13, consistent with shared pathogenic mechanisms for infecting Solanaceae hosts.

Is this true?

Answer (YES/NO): NO